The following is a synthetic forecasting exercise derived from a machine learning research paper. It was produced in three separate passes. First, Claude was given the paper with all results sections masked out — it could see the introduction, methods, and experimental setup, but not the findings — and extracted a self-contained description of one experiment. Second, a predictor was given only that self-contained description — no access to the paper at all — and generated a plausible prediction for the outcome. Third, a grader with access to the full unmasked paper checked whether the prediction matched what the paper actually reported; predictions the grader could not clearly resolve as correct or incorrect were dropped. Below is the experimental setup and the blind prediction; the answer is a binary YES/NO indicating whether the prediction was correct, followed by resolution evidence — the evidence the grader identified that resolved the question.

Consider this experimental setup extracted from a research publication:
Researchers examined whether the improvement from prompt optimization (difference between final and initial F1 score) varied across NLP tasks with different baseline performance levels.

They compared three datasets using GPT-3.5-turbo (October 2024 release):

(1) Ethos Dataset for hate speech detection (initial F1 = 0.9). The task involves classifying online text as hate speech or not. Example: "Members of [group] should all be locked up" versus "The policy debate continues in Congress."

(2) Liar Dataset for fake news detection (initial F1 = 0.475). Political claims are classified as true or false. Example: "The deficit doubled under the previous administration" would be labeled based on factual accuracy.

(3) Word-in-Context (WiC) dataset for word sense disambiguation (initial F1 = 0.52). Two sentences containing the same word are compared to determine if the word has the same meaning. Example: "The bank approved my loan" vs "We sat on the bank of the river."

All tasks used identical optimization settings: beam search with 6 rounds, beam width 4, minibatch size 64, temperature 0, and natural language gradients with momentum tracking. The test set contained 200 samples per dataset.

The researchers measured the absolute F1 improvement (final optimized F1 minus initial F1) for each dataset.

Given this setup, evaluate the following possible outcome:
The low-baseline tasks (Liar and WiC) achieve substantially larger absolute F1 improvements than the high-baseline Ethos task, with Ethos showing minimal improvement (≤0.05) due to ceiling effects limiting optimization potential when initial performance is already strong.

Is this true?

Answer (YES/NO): NO